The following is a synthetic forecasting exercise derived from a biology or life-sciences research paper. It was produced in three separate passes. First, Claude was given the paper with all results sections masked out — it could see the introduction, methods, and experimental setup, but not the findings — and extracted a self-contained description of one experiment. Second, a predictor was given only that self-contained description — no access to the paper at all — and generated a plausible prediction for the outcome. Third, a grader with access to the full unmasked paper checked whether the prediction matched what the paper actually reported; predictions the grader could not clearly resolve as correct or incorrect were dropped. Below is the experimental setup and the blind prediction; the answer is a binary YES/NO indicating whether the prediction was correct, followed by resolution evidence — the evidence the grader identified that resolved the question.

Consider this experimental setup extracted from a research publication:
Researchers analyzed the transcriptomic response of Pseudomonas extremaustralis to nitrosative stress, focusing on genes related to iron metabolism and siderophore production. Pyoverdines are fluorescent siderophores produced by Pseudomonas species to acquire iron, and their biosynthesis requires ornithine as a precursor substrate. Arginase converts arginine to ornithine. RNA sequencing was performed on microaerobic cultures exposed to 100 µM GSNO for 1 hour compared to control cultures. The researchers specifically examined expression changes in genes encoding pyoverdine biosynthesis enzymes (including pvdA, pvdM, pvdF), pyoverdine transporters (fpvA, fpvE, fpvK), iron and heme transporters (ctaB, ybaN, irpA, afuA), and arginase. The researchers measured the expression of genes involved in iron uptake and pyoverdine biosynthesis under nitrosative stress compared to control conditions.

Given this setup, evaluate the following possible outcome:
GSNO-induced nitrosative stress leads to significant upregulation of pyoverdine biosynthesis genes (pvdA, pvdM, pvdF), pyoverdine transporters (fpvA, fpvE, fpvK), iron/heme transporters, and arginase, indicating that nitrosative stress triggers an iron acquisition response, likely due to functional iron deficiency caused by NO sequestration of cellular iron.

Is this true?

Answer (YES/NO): YES